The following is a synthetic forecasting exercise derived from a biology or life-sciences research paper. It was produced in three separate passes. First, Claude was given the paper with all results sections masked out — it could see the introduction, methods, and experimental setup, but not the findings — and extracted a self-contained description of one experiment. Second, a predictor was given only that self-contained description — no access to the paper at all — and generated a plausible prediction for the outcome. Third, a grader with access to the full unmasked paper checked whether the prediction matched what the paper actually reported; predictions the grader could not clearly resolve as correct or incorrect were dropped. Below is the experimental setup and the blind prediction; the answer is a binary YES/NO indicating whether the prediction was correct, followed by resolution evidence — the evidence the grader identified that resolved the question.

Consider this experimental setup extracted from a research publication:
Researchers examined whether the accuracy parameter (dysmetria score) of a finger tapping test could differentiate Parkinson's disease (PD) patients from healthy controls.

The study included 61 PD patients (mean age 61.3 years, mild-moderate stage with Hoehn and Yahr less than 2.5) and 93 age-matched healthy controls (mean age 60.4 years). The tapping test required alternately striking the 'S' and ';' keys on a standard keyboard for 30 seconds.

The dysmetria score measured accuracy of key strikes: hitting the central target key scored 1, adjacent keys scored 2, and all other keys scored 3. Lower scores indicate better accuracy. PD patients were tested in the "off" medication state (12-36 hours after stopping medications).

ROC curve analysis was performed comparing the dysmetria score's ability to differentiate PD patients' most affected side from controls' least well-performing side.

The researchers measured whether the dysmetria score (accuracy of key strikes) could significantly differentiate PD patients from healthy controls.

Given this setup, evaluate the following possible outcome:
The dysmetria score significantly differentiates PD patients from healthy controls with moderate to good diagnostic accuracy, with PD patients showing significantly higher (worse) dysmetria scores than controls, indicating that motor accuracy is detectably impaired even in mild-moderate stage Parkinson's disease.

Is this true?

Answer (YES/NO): NO